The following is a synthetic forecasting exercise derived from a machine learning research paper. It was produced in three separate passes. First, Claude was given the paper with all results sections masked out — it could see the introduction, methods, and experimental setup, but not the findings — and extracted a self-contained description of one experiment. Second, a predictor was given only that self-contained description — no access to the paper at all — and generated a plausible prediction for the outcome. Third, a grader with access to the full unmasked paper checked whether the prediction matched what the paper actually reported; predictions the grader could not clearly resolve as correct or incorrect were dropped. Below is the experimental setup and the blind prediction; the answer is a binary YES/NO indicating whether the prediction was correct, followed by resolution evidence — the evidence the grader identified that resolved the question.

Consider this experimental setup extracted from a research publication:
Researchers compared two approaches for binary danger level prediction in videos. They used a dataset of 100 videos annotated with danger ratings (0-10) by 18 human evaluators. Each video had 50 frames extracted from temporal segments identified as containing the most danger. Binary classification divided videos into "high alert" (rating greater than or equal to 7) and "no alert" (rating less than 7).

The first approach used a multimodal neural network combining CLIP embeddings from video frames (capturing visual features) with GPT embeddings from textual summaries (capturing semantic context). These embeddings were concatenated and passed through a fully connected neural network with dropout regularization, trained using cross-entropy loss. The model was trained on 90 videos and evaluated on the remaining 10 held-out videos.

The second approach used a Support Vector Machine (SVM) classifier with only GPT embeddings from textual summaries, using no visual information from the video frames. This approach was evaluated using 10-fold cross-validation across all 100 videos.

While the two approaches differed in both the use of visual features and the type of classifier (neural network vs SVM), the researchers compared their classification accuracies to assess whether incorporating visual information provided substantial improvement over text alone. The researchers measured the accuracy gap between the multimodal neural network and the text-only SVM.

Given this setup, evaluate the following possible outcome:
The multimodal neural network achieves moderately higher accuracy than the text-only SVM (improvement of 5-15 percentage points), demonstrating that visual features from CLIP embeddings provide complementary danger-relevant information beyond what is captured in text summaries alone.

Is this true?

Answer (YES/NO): YES